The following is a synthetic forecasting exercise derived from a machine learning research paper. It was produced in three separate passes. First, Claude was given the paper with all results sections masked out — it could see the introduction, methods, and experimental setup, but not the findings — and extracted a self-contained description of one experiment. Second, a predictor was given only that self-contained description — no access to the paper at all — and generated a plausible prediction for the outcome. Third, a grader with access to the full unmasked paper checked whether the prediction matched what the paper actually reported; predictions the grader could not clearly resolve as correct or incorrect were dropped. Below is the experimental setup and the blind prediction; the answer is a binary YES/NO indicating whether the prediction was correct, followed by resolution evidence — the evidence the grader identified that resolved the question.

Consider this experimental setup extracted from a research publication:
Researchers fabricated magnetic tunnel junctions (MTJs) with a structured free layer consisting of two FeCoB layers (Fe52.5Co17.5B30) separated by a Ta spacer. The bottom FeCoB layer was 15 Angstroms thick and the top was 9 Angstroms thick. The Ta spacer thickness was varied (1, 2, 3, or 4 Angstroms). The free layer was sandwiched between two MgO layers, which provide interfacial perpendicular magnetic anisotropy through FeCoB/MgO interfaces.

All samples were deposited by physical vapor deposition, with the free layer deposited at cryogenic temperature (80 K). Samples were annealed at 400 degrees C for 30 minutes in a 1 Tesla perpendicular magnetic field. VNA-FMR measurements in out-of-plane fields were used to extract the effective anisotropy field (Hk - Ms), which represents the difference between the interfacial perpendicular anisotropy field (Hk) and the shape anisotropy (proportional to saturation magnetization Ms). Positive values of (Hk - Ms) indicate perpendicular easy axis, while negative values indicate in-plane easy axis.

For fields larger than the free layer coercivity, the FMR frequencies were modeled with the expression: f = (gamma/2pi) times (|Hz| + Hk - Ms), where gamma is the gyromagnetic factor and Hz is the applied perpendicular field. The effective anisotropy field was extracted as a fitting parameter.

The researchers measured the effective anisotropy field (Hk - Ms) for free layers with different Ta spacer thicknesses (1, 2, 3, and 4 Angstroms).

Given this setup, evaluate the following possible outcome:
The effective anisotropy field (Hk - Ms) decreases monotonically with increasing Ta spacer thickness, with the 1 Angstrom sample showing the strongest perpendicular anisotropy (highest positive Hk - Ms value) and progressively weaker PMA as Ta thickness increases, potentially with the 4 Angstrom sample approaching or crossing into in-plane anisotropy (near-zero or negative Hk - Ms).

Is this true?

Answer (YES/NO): NO